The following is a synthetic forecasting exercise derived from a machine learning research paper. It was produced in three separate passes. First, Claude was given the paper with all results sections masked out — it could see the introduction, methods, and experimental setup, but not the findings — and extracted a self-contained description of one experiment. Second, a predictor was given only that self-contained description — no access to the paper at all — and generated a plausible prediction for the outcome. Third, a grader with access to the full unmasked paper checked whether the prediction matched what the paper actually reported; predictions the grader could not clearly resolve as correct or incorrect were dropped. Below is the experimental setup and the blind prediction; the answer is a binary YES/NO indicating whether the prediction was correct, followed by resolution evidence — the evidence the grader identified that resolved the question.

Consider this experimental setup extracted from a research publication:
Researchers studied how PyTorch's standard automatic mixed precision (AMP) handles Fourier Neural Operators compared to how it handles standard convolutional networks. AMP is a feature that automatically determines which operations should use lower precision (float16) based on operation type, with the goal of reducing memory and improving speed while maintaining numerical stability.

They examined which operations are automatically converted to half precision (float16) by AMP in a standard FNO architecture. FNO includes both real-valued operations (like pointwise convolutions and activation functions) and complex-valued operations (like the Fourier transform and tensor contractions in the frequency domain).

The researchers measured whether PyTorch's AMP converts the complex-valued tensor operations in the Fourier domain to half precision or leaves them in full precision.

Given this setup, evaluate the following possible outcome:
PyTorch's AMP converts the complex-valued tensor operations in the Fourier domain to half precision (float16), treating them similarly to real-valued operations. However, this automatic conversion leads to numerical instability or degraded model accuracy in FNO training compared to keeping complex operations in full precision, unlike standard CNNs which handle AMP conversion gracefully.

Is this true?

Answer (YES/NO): NO